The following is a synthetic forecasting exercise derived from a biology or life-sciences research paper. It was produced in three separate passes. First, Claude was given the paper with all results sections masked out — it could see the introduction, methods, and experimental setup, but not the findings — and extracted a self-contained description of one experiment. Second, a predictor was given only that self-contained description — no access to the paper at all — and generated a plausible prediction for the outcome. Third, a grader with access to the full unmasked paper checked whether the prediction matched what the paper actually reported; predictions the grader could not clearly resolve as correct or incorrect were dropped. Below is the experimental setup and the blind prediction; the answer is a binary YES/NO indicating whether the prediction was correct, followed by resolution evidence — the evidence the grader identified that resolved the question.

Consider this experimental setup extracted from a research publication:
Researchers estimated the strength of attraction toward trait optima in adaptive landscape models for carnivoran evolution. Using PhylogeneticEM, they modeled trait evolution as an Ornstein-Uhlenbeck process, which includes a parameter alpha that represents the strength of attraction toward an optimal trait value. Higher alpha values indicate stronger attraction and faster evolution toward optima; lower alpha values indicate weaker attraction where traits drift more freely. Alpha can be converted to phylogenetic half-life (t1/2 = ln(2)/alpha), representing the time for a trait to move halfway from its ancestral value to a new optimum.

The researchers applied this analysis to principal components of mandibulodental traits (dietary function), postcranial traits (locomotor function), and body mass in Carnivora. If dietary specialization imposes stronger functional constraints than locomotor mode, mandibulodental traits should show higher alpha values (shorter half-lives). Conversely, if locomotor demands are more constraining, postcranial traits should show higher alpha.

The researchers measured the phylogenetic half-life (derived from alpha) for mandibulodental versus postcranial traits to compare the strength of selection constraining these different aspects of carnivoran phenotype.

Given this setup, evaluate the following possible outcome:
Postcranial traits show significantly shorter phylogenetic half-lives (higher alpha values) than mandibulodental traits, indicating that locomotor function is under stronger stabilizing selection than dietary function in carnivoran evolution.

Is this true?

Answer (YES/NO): NO